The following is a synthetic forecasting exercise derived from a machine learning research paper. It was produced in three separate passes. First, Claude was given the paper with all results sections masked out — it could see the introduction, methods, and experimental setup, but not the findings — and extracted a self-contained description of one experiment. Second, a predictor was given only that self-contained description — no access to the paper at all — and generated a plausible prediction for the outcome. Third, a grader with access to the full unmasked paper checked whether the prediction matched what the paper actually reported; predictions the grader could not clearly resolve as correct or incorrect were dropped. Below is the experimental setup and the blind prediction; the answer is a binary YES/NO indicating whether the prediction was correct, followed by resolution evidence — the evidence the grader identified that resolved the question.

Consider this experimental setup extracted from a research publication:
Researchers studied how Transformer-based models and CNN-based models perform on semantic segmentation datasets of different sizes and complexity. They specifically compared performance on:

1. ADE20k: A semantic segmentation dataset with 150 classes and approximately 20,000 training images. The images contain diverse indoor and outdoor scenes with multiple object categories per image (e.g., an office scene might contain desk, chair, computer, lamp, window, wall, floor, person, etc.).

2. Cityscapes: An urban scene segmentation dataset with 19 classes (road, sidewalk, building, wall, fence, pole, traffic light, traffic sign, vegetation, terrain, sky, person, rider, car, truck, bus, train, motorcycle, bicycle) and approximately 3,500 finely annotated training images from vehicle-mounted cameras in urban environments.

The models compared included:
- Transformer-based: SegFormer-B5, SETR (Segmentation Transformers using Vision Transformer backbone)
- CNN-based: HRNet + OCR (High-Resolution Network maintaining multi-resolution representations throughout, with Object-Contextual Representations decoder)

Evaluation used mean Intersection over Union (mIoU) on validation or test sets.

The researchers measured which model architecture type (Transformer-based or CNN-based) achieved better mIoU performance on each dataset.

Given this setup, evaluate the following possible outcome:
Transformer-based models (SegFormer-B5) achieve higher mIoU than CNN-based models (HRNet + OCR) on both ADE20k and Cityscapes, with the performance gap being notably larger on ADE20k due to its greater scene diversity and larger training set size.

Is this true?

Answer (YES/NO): NO